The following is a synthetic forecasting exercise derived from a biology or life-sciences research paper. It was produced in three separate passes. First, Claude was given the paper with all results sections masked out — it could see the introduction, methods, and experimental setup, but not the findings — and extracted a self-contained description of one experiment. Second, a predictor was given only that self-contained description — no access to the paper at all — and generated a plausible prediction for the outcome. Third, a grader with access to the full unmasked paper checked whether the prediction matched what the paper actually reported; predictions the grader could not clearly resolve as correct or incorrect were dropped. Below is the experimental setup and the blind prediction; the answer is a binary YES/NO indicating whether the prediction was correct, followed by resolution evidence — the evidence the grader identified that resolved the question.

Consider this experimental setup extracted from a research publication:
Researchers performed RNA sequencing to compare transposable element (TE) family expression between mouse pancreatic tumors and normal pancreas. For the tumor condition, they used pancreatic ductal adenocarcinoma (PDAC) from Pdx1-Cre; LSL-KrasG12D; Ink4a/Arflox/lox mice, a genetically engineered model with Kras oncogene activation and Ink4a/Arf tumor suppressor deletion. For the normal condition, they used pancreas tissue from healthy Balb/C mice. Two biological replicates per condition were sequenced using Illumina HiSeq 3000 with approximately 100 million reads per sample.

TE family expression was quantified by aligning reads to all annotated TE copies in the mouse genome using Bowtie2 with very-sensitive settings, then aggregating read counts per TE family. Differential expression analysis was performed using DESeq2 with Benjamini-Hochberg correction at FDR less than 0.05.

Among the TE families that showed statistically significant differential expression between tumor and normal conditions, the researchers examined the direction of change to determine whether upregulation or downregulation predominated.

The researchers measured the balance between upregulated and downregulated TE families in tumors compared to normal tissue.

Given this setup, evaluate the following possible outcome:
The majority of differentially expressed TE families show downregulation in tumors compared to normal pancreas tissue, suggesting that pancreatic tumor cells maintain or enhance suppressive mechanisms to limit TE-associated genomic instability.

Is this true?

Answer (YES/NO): YES